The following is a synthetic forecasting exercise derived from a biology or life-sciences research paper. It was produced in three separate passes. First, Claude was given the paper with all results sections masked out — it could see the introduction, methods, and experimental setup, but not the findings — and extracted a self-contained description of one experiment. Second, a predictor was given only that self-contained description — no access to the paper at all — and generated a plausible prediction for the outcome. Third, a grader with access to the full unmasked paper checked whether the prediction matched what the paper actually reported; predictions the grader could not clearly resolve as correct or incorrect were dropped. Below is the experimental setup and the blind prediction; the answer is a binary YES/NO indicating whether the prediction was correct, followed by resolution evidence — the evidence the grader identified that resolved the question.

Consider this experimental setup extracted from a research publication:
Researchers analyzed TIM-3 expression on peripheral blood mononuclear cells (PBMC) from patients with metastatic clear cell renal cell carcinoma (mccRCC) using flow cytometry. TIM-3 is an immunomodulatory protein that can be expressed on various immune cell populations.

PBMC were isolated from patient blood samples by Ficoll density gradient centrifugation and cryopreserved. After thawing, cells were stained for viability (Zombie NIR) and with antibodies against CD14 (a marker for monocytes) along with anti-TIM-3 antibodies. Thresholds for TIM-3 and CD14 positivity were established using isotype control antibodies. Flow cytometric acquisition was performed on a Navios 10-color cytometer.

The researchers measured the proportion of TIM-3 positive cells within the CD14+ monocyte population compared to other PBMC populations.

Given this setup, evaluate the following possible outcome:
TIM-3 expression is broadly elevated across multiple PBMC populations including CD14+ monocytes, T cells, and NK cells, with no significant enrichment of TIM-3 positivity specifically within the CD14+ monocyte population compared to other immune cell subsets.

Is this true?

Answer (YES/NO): NO